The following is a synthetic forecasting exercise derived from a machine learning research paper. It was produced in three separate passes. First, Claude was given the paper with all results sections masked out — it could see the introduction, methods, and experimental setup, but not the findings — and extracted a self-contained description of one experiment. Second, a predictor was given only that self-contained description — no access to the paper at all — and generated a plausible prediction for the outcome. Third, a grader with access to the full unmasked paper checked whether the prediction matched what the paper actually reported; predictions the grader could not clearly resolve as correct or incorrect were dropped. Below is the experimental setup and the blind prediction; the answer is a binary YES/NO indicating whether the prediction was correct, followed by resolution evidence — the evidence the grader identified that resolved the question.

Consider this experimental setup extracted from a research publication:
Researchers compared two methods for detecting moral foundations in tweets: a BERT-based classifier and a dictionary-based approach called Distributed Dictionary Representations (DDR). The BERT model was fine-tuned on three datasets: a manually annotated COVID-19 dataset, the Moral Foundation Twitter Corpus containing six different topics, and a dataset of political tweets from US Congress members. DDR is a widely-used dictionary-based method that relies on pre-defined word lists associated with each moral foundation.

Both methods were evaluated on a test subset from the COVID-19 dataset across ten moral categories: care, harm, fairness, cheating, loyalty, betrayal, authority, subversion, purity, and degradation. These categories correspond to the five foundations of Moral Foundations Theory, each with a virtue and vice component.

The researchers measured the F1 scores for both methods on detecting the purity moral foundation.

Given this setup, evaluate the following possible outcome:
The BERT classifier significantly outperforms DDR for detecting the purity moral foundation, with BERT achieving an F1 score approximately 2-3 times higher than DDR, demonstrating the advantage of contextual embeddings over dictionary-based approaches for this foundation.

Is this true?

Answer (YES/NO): NO